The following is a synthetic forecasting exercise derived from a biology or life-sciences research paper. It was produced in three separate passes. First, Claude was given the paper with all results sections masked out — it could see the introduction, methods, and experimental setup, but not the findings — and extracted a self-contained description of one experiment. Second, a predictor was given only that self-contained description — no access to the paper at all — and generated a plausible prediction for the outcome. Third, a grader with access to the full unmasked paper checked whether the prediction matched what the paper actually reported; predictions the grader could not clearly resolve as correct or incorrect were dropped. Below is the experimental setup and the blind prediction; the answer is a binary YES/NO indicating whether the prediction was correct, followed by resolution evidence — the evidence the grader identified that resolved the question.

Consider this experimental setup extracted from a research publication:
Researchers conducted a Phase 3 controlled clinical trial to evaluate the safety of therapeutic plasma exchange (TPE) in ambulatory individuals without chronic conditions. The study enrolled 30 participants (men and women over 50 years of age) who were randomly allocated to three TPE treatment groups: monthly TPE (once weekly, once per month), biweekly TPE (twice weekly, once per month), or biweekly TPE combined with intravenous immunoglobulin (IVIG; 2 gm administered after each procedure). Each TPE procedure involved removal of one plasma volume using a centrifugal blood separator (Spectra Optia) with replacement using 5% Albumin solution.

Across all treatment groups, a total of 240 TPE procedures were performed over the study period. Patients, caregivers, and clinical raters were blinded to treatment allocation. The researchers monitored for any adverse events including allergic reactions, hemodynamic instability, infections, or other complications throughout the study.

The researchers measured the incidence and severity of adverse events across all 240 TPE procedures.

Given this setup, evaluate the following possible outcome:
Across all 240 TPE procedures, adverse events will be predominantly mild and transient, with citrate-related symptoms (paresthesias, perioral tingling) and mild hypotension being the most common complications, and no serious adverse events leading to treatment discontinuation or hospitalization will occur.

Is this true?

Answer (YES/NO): NO